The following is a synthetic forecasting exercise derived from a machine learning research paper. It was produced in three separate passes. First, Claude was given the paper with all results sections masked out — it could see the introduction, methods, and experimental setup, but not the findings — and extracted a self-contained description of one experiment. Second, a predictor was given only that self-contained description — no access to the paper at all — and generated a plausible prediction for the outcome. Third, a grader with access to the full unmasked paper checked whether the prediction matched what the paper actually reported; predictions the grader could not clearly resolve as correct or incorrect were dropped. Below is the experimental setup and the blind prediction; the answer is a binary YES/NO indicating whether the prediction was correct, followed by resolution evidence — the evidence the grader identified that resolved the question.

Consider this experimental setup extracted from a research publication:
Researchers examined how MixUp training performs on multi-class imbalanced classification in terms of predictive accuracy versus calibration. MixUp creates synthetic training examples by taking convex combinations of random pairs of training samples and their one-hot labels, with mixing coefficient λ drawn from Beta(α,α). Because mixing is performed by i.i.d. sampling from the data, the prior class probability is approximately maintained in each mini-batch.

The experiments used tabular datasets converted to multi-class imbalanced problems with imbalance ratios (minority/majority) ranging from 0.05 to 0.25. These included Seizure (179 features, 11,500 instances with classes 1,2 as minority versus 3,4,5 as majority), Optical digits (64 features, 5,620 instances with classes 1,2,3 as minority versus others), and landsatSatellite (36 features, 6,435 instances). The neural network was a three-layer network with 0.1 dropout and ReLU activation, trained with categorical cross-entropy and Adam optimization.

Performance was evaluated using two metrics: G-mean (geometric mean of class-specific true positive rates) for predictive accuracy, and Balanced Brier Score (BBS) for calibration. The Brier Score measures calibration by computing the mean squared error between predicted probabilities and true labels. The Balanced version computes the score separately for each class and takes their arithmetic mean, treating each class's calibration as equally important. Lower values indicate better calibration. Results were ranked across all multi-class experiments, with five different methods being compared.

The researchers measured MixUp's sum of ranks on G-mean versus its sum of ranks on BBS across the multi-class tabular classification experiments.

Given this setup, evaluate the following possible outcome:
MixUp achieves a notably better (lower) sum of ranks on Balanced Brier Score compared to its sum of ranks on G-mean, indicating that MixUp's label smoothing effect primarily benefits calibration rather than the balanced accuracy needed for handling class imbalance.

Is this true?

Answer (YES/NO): YES